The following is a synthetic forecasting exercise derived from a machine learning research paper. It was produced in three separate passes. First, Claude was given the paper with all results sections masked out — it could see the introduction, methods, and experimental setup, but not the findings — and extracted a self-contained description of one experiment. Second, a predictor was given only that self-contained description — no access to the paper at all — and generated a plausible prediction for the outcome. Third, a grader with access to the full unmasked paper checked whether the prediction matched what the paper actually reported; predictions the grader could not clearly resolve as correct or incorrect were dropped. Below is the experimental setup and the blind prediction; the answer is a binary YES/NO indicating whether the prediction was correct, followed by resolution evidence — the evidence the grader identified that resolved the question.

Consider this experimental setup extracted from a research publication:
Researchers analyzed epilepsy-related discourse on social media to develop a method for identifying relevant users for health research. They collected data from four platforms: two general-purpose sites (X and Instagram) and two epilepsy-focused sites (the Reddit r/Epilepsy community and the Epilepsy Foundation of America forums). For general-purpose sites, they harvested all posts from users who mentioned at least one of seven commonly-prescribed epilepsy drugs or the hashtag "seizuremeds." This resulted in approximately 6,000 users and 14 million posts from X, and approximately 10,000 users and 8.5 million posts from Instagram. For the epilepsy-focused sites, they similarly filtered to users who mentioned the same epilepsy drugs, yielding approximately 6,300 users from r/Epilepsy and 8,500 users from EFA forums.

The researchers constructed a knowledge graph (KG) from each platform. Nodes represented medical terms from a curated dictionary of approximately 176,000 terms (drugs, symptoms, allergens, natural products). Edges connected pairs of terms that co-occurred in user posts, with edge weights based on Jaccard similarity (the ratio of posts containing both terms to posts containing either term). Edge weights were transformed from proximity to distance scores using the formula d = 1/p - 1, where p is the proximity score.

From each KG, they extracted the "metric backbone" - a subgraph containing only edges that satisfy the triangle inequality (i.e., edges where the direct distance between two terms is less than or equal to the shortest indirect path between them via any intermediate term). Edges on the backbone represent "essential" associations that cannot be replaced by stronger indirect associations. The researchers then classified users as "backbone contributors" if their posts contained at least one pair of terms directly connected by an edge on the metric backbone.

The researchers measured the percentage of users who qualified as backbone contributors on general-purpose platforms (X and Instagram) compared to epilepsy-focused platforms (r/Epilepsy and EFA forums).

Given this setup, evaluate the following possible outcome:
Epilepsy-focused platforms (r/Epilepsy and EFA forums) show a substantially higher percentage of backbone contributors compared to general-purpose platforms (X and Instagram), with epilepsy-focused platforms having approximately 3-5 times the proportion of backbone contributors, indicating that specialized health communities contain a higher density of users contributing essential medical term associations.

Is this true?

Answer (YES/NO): NO